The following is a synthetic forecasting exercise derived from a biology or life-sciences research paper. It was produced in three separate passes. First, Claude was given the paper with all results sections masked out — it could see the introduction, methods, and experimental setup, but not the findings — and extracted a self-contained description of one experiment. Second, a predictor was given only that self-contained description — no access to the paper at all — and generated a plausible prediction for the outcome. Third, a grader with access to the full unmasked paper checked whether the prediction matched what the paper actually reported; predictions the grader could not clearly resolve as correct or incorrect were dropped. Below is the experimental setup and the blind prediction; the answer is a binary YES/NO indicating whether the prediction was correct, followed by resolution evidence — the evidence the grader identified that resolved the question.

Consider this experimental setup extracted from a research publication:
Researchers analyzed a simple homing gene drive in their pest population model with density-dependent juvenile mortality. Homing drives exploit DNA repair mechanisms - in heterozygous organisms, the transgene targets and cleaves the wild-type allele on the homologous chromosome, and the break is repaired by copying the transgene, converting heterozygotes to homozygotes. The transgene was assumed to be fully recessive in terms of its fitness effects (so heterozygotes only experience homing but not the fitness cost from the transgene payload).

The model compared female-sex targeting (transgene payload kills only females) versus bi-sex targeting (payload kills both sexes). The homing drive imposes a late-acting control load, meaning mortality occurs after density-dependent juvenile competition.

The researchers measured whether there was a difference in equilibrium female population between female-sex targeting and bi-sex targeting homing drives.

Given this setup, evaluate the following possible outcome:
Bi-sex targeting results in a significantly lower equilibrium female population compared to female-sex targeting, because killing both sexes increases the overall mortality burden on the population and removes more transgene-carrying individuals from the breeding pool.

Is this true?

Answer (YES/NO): NO